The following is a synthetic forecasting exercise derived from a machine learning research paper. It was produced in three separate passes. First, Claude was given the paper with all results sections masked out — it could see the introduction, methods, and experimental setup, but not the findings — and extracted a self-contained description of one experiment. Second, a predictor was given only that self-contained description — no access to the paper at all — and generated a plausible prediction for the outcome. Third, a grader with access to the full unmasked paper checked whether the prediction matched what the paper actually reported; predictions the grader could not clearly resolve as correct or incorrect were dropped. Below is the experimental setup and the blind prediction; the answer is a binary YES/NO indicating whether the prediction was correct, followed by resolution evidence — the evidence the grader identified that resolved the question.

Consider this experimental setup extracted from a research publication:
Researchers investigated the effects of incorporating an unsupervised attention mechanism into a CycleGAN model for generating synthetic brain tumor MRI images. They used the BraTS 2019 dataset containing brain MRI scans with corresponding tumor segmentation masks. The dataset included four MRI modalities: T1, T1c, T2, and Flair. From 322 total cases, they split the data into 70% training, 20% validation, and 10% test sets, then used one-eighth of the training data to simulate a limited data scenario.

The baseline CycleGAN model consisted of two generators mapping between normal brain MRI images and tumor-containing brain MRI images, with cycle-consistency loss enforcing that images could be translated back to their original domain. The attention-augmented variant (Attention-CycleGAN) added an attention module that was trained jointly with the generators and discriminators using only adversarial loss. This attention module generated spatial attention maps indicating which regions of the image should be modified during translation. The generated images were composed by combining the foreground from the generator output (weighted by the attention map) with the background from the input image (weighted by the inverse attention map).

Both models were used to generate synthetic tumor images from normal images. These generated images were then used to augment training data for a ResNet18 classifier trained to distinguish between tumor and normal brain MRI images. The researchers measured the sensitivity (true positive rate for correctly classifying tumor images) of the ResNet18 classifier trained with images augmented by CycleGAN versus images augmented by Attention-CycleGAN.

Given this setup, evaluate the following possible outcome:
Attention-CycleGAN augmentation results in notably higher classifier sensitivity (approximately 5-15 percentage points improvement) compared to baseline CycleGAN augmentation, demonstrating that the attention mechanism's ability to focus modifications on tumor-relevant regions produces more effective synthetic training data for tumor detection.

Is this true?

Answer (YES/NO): NO